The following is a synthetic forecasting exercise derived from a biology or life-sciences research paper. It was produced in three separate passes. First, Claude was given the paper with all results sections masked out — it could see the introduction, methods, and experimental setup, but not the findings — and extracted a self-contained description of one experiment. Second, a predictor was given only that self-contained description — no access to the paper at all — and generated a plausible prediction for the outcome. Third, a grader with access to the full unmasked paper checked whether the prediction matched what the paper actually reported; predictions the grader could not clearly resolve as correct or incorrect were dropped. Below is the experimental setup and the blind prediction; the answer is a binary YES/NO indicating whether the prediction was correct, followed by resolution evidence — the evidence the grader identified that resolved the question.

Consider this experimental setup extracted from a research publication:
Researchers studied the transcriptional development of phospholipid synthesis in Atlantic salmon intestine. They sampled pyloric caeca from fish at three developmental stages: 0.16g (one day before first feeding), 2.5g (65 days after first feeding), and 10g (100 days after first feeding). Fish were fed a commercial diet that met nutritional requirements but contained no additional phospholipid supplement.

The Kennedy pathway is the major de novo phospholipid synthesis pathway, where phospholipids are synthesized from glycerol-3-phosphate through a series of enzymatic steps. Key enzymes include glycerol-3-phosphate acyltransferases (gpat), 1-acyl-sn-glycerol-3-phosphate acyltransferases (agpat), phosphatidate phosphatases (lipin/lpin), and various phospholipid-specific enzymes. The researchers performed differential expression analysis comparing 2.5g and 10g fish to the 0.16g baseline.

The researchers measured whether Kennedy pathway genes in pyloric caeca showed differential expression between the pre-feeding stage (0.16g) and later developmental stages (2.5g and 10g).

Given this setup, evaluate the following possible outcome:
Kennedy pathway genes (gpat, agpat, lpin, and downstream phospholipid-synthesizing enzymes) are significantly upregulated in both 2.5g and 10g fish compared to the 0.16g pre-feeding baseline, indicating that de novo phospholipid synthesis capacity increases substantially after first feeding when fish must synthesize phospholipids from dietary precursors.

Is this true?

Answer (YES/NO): YES